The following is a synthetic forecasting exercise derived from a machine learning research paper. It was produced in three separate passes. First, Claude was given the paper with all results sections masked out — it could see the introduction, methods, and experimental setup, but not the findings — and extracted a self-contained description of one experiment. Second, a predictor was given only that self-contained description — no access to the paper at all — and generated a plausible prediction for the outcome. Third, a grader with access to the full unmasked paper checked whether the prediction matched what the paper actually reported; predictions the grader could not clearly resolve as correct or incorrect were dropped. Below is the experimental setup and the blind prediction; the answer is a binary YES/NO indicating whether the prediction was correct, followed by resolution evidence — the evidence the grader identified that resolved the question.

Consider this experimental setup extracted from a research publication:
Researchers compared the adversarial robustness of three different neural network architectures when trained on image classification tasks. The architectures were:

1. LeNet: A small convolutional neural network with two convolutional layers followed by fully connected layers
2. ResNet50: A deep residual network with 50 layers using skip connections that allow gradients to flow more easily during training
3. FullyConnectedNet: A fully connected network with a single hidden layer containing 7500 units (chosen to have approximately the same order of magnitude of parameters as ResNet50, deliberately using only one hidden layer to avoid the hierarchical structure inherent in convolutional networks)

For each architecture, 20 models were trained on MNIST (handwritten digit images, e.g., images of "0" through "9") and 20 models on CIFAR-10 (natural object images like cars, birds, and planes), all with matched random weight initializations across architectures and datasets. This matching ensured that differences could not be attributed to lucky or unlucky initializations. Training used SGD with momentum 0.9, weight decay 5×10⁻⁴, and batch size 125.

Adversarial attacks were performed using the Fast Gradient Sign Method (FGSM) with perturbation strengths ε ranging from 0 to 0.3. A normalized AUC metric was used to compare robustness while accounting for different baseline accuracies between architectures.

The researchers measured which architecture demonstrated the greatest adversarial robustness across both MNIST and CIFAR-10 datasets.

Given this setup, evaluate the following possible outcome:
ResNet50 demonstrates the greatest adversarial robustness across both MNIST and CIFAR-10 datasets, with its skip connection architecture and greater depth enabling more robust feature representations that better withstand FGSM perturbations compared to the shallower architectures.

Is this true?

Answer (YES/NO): YES